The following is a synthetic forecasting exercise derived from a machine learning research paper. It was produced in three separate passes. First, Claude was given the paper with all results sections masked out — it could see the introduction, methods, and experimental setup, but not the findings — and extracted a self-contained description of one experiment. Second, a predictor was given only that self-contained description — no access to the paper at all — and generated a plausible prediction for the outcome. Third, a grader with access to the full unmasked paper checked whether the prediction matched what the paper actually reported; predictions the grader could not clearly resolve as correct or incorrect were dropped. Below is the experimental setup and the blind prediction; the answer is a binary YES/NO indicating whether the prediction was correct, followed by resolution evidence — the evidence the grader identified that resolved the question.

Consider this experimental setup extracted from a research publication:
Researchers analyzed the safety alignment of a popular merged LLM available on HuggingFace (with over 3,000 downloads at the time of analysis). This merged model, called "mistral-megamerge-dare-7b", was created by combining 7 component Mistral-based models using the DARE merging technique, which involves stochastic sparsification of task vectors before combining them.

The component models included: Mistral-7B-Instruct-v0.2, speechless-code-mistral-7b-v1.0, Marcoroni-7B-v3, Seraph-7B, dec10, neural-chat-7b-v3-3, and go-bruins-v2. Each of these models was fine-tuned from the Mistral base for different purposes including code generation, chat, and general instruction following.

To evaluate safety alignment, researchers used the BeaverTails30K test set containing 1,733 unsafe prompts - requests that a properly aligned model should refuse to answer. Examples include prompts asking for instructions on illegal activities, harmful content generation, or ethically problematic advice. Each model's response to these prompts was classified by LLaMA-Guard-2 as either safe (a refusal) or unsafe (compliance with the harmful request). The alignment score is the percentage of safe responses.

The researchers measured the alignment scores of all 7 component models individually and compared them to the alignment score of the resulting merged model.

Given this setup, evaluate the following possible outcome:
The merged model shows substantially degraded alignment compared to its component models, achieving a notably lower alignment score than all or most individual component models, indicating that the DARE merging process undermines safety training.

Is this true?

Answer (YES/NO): YES